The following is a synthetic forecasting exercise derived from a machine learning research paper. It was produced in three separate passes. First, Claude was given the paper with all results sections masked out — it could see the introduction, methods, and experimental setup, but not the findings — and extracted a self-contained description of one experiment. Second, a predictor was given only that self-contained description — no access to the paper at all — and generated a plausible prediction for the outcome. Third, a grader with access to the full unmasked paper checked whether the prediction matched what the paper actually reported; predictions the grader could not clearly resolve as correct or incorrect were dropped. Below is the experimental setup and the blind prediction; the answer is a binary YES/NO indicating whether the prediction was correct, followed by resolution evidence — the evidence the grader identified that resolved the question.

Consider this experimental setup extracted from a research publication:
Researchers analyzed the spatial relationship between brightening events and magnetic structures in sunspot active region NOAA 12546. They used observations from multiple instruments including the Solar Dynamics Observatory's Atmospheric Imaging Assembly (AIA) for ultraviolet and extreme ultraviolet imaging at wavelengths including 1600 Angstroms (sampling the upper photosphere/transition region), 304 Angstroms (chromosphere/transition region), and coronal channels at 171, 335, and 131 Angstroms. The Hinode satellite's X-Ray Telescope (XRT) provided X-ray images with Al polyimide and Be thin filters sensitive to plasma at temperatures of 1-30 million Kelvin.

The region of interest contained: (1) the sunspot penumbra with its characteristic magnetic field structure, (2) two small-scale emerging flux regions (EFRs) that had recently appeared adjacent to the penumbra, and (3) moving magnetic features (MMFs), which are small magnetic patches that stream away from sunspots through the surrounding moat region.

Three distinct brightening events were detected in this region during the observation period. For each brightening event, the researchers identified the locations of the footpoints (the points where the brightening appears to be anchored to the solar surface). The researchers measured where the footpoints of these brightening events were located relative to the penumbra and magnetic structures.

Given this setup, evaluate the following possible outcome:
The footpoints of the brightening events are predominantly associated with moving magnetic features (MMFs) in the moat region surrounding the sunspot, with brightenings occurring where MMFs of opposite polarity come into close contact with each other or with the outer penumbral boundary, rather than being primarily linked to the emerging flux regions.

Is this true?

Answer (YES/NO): NO